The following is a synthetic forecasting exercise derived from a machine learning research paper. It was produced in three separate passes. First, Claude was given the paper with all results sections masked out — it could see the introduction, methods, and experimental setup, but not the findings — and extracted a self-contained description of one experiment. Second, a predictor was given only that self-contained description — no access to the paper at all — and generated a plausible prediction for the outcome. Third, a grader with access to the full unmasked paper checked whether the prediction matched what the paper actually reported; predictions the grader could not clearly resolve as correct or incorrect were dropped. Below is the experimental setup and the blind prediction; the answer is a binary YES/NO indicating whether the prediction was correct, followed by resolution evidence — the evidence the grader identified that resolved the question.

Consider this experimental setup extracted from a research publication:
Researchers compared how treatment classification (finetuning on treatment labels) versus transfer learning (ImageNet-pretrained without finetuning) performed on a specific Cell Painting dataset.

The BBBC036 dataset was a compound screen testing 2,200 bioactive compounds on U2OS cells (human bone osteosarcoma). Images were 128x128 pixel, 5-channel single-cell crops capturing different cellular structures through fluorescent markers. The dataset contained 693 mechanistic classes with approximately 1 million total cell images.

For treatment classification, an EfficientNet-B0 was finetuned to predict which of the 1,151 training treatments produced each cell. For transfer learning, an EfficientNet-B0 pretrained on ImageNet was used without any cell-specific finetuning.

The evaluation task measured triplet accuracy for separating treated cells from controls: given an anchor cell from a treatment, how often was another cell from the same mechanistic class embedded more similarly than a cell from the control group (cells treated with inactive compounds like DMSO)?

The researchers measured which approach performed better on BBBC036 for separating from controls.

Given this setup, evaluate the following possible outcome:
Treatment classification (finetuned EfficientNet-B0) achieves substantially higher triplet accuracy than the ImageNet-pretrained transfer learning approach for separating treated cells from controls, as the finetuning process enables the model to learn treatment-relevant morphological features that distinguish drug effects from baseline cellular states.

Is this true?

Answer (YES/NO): NO